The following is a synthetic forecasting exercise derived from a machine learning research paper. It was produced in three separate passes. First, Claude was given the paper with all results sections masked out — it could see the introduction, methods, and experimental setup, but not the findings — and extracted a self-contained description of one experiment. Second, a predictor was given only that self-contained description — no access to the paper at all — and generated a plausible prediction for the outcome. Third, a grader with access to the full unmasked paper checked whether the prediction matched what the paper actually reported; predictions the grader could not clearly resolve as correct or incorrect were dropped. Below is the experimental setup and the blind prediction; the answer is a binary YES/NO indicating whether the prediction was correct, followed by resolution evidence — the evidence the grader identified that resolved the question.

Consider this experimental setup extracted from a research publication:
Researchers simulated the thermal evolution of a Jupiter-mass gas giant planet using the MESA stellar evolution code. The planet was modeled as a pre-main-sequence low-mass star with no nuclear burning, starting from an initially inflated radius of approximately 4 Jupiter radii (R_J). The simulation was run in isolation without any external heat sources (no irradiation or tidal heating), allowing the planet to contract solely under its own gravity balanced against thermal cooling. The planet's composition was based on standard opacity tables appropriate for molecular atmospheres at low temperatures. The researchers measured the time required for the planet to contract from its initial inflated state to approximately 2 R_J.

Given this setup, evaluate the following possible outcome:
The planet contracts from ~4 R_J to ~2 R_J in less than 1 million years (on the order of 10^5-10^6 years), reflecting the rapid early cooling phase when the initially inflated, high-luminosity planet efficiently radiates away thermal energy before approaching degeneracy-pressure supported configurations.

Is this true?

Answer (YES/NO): YES